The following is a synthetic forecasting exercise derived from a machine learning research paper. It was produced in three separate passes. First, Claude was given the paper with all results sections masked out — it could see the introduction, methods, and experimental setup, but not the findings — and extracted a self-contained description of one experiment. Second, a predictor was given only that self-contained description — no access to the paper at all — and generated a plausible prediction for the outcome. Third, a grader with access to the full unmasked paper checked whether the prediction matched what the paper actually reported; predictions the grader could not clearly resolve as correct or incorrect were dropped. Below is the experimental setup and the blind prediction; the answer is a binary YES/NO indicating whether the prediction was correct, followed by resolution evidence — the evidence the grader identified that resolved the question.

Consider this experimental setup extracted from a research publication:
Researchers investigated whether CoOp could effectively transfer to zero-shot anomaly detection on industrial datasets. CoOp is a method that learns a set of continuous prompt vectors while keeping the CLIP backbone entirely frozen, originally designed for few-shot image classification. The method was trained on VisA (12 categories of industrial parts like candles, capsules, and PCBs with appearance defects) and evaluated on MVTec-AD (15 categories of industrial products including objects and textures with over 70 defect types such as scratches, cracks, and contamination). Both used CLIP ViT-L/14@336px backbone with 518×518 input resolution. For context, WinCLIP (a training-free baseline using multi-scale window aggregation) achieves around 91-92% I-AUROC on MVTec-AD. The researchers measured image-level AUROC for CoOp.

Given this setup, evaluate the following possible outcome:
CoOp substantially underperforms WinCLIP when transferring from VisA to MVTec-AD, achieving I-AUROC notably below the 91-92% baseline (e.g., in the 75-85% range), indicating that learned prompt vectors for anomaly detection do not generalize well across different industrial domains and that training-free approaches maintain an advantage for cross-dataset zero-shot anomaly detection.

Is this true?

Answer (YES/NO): YES